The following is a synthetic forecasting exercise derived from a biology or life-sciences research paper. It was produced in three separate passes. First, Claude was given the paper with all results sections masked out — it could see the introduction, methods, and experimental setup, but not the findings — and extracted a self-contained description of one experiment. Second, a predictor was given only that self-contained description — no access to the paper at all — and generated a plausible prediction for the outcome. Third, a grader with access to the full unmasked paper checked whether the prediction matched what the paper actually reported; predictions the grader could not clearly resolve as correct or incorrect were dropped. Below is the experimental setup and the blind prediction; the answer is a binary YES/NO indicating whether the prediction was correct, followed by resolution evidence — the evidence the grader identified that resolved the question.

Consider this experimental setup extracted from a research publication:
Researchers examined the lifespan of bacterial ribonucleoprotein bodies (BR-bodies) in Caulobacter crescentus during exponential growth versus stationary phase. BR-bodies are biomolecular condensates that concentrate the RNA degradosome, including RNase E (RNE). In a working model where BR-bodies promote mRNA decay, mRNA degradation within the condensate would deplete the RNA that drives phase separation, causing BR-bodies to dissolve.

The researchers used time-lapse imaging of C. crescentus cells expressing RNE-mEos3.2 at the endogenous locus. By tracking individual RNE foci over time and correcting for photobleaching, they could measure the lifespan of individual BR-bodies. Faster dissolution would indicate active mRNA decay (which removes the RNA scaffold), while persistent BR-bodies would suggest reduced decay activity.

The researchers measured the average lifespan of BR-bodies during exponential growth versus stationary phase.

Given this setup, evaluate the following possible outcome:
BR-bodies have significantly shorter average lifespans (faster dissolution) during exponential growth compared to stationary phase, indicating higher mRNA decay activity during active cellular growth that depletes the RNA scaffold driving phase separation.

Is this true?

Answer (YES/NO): YES